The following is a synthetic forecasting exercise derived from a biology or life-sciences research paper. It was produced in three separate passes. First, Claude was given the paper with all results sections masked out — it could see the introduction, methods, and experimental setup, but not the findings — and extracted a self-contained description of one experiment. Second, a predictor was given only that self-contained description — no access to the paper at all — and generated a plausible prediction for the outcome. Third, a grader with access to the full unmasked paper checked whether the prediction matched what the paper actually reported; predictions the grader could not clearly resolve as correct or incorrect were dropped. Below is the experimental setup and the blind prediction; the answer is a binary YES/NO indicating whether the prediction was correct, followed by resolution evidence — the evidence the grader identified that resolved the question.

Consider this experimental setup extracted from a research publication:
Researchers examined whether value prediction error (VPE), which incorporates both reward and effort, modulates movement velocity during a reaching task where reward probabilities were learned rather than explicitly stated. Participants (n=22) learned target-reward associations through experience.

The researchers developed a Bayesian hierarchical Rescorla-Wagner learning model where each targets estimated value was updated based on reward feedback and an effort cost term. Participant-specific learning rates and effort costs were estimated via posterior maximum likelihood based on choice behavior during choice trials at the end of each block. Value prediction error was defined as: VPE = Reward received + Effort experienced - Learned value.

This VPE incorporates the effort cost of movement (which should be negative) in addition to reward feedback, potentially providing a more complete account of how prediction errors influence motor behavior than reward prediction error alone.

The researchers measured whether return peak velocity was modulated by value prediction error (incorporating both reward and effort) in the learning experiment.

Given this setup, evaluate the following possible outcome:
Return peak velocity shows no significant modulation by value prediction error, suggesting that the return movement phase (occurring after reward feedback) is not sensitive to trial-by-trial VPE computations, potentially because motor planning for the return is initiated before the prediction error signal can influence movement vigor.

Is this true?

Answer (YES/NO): NO